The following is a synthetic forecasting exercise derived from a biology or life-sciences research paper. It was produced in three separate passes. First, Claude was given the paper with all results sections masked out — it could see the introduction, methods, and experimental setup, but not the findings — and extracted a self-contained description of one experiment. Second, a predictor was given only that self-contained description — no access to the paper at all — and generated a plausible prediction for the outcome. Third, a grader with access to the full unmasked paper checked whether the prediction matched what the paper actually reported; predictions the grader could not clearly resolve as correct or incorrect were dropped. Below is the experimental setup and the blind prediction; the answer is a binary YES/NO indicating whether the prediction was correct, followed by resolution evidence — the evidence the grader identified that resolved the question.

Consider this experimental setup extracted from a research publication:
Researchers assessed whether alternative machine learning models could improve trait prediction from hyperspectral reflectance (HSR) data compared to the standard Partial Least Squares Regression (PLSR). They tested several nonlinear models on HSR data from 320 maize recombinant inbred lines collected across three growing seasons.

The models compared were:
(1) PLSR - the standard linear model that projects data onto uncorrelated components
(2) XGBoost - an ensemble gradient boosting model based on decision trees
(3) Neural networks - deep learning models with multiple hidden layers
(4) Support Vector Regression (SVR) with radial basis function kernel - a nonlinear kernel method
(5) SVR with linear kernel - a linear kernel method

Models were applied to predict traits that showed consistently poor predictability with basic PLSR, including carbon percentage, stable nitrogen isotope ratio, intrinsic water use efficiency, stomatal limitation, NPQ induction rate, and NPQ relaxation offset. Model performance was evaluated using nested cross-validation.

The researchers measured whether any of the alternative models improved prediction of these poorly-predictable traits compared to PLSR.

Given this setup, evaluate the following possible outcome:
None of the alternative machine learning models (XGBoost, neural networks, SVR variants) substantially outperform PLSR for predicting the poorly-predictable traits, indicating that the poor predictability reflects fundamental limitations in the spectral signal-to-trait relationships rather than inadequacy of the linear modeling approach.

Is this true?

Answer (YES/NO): YES